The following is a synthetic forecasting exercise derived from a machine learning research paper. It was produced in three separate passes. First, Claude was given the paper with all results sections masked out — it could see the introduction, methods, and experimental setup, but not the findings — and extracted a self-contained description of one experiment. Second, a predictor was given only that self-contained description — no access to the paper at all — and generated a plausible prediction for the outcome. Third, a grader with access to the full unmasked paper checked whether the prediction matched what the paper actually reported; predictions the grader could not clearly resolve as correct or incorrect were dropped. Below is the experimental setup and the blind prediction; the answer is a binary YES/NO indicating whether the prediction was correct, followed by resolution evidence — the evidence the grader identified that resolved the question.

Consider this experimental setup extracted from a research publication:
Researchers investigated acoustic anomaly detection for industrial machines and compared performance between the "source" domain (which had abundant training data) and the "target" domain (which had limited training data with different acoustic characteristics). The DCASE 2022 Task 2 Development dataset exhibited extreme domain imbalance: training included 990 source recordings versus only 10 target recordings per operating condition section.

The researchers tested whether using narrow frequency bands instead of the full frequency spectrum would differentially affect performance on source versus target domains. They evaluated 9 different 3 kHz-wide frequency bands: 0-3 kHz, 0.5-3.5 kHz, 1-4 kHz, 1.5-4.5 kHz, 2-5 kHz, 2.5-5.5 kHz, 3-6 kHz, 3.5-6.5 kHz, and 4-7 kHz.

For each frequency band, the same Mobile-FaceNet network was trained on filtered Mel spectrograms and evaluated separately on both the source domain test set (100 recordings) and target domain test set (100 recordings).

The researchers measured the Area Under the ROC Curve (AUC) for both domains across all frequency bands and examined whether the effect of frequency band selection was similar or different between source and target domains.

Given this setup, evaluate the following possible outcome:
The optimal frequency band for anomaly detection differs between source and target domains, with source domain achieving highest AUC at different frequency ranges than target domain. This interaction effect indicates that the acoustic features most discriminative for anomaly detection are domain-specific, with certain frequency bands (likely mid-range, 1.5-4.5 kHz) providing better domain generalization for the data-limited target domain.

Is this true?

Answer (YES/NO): NO